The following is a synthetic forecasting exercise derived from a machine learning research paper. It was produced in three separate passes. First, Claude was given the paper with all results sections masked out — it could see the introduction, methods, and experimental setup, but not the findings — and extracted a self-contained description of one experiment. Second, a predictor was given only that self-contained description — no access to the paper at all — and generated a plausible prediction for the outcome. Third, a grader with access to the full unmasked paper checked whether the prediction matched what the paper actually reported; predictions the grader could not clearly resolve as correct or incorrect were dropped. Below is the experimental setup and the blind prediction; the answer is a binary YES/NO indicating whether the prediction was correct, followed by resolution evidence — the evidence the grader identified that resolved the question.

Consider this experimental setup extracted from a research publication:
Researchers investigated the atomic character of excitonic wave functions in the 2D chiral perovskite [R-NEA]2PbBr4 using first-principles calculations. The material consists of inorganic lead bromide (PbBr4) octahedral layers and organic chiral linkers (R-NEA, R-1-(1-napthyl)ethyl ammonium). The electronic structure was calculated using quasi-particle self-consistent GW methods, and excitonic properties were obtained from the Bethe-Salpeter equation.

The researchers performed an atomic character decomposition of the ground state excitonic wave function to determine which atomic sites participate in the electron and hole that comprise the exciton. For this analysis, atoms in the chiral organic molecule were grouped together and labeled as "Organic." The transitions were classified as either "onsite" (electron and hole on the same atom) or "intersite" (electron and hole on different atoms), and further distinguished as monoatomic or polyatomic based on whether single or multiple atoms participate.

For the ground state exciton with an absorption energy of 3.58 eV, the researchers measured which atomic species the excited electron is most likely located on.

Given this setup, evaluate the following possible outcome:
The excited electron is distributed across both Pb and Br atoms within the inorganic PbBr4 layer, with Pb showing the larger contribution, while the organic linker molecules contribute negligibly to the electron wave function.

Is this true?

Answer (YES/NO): NO